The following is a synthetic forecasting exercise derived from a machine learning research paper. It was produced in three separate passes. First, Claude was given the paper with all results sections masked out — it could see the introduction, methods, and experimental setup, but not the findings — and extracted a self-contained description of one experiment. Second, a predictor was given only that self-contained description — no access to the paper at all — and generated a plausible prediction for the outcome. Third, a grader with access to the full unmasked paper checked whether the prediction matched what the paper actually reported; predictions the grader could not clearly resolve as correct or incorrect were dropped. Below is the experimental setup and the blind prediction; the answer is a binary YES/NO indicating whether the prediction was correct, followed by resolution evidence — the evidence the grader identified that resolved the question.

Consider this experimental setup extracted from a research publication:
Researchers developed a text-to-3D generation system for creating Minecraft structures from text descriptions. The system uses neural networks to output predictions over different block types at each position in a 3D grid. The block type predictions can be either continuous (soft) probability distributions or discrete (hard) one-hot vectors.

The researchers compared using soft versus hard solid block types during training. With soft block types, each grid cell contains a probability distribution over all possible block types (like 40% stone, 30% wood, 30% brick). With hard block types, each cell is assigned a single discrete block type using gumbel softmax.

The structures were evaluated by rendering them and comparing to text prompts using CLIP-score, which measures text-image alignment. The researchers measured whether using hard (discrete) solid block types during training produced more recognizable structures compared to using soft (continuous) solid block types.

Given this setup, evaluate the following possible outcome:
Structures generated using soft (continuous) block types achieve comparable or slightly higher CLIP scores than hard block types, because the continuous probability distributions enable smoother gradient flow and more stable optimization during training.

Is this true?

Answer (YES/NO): NO